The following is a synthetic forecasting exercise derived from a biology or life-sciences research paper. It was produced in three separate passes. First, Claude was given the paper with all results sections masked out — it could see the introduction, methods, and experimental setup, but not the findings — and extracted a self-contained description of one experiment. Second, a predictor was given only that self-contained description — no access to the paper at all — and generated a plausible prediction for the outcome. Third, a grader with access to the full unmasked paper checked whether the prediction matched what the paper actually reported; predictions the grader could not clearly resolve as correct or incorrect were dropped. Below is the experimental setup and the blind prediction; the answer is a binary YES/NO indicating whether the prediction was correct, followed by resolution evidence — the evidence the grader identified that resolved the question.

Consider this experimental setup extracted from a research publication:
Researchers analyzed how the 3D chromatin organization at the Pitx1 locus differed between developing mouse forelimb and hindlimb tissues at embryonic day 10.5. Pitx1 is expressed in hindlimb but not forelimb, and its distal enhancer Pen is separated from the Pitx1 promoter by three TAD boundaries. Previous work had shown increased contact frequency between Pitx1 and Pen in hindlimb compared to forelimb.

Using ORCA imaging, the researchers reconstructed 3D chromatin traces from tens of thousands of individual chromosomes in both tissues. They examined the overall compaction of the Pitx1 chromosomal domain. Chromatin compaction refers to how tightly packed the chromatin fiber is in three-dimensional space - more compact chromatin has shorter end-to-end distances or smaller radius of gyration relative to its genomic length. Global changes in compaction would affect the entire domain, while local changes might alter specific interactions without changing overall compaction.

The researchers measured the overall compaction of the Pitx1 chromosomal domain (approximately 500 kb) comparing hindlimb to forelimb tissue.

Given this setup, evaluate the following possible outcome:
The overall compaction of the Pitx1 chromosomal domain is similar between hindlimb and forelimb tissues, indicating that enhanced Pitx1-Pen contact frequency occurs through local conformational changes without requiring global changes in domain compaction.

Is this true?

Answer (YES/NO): YES